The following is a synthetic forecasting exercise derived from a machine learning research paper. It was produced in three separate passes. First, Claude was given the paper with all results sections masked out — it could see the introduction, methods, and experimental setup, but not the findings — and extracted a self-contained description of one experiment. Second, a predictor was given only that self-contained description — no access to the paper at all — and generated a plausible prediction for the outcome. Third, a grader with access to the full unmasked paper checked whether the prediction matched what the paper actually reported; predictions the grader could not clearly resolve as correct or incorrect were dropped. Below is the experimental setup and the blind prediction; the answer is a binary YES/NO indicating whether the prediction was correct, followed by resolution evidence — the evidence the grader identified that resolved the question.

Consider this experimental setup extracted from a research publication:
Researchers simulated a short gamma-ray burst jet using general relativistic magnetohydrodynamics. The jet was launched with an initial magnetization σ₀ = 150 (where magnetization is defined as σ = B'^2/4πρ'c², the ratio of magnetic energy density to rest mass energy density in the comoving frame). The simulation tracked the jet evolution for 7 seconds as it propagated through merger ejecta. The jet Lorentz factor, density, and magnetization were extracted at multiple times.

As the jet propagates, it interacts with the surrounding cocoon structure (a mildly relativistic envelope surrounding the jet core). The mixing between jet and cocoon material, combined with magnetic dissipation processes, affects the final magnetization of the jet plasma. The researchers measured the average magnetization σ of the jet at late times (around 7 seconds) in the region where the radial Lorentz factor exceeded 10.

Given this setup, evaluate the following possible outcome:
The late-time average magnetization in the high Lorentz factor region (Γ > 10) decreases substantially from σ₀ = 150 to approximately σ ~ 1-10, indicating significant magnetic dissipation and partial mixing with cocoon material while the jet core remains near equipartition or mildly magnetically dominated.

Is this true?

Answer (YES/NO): NO